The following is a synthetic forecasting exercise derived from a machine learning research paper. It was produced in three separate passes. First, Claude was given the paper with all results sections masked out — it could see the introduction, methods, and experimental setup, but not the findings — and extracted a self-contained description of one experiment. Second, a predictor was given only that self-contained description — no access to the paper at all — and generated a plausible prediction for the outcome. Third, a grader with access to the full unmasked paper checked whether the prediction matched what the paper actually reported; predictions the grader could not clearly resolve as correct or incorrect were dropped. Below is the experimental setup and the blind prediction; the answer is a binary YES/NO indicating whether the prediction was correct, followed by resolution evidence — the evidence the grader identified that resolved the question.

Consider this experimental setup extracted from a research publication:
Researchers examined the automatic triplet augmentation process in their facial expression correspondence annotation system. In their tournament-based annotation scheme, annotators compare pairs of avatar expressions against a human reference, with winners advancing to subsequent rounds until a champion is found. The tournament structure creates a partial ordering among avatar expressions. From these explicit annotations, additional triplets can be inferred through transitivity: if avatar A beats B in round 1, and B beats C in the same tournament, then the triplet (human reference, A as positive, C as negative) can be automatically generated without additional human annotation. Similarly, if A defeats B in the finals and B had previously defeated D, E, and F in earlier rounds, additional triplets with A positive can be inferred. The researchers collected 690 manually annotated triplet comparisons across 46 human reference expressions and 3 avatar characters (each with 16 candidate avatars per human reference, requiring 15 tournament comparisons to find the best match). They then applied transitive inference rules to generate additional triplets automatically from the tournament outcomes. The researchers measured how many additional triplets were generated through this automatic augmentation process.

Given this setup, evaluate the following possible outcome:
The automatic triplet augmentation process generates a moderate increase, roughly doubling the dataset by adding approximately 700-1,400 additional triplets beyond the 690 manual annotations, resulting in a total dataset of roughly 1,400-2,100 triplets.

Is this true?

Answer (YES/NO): NO